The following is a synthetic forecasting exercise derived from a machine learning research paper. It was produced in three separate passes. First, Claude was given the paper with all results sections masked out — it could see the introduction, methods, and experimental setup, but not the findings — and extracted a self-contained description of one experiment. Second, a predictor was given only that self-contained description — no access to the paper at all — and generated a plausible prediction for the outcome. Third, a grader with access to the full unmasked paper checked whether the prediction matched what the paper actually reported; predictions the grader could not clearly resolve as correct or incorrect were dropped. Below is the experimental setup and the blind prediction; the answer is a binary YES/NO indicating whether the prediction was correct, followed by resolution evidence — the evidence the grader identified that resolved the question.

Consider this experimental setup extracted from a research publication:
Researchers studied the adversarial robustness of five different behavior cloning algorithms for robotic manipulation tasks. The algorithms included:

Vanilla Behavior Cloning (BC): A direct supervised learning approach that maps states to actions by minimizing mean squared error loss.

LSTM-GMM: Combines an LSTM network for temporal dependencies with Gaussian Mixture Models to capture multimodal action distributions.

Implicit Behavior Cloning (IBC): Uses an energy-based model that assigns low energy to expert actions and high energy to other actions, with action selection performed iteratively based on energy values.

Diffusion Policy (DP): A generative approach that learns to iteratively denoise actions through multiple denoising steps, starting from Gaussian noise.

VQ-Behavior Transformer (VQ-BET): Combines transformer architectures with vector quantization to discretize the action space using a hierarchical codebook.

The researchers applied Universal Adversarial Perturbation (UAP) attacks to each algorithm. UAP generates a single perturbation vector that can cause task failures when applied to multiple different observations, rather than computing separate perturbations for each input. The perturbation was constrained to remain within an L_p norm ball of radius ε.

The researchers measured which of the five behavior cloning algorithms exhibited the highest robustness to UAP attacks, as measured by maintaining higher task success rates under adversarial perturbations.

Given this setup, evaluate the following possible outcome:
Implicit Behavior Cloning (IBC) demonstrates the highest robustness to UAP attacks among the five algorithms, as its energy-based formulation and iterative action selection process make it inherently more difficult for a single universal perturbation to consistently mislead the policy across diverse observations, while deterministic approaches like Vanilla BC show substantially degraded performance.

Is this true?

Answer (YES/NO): NO